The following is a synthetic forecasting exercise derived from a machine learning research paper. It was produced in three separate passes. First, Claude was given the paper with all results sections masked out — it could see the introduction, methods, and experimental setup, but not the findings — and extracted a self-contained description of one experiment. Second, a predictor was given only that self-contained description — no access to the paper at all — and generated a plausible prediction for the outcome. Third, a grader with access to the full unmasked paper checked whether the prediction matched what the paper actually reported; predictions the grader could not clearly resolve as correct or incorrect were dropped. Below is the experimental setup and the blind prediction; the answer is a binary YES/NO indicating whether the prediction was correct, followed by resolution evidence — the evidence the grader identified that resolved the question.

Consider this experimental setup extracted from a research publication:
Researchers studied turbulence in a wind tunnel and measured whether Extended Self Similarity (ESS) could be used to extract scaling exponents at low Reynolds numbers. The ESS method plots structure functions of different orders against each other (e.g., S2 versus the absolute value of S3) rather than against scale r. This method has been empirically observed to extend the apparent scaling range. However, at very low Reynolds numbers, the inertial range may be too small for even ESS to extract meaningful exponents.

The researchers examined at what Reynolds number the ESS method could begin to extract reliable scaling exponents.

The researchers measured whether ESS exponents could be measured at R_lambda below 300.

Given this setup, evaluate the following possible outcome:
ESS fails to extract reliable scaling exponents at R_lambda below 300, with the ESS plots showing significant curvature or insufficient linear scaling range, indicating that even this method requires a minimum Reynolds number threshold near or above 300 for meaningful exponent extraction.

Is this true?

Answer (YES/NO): YES